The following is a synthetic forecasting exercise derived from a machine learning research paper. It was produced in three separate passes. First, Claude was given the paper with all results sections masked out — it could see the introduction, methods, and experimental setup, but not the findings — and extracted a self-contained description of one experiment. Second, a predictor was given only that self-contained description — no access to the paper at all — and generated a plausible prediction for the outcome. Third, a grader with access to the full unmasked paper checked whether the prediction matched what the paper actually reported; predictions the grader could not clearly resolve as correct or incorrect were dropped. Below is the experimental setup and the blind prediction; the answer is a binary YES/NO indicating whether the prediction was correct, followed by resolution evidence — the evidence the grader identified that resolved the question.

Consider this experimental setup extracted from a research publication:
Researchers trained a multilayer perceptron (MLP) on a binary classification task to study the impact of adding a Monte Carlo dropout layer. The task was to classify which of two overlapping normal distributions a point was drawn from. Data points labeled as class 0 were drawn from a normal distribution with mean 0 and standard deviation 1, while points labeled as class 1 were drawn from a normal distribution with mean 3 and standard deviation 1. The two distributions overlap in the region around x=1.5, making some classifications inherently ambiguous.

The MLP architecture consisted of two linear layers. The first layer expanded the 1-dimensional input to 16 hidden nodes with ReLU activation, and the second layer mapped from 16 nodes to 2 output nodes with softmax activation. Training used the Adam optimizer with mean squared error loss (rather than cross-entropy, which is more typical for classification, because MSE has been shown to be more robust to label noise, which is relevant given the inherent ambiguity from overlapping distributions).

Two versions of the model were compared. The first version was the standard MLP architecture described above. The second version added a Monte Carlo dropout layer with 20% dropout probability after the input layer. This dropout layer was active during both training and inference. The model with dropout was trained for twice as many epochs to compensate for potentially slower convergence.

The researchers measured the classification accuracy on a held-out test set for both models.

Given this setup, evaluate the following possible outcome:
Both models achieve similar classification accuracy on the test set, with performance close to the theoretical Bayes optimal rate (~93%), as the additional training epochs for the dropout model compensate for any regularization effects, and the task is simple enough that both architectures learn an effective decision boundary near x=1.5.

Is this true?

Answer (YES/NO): NO